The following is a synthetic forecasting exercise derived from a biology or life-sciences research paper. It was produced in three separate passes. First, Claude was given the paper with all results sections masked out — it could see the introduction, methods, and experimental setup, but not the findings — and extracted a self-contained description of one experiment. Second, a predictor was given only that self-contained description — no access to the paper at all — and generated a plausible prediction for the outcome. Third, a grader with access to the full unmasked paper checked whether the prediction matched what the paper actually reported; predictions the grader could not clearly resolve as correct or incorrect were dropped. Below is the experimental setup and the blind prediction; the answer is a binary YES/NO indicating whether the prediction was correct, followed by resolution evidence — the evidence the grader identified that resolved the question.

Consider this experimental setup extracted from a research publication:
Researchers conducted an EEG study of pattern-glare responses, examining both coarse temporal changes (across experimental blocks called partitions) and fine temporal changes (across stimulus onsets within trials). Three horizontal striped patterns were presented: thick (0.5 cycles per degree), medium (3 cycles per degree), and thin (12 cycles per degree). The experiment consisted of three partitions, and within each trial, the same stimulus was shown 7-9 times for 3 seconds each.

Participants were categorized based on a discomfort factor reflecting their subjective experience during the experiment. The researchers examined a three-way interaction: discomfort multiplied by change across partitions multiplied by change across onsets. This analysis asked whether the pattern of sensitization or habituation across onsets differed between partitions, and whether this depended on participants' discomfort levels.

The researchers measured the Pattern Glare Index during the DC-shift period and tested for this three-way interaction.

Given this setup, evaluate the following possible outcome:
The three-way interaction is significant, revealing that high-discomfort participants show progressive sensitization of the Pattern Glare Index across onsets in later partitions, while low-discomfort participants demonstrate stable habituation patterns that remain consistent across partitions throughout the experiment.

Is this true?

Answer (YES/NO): NO